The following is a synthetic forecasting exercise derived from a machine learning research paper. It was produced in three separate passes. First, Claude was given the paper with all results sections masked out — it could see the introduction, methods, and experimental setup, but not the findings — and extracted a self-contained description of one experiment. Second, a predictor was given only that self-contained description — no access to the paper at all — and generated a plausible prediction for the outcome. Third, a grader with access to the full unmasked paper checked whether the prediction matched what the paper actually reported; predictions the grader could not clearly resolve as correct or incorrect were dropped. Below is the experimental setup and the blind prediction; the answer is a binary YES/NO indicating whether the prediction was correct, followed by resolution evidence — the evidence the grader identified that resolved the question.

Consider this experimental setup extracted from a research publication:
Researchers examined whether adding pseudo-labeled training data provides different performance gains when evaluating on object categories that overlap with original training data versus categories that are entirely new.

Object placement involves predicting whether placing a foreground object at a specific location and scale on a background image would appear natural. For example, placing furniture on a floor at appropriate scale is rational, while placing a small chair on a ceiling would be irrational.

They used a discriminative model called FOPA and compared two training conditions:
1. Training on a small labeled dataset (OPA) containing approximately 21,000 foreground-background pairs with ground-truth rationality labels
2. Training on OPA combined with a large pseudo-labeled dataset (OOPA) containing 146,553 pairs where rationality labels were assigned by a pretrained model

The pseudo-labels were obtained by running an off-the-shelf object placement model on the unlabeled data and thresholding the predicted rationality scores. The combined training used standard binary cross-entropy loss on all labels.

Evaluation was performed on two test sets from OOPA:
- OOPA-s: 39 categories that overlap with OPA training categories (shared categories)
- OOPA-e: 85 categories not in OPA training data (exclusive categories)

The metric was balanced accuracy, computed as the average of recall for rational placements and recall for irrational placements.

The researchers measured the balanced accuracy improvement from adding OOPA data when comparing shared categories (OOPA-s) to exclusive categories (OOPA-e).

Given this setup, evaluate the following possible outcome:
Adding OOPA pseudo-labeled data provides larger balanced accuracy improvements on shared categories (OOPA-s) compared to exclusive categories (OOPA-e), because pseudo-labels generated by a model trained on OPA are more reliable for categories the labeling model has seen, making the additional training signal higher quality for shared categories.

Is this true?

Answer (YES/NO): YES